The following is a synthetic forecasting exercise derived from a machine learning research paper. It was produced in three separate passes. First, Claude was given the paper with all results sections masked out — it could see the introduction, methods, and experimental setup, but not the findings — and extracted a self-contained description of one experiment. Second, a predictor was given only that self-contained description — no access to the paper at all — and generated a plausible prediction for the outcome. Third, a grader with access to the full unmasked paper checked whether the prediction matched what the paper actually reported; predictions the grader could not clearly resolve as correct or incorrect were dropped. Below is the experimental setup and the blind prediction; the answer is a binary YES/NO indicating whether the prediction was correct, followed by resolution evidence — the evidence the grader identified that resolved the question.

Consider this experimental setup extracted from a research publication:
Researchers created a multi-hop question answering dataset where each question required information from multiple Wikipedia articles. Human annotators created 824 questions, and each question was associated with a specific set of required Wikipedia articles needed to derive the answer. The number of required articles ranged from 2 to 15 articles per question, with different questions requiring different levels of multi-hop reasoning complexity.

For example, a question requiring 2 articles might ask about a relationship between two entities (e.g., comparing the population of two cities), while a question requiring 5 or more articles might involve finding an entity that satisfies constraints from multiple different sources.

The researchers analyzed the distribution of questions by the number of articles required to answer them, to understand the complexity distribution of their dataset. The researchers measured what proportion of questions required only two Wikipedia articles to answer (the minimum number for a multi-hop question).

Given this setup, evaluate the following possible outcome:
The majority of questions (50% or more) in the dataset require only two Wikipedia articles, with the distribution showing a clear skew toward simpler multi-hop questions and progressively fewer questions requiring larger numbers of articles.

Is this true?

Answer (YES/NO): NO